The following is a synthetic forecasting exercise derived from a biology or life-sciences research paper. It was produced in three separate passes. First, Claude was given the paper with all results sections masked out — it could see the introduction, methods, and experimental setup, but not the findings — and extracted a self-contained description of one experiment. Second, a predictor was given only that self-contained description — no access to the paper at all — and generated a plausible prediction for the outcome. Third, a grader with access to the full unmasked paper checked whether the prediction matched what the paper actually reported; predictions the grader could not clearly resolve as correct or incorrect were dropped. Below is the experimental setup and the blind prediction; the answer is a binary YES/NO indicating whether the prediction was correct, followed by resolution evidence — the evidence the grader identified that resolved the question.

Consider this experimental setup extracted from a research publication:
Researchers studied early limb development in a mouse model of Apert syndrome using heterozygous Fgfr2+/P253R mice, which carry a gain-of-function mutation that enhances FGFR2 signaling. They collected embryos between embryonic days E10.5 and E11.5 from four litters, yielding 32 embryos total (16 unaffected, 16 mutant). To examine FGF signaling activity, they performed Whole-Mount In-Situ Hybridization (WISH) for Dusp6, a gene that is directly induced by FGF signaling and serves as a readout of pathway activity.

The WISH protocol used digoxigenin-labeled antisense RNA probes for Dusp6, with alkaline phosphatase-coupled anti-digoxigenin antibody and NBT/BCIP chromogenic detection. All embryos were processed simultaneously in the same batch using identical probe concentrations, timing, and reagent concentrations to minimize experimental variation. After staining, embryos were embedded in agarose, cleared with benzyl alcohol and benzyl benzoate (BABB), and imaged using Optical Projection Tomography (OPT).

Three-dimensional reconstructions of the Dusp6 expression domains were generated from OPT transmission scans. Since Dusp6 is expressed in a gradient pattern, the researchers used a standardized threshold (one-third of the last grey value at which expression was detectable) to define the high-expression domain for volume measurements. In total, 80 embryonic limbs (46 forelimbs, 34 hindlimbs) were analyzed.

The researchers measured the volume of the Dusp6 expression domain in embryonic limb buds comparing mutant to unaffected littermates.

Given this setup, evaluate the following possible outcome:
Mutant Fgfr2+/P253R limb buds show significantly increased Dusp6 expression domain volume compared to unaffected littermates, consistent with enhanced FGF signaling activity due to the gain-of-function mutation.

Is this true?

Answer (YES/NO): YES